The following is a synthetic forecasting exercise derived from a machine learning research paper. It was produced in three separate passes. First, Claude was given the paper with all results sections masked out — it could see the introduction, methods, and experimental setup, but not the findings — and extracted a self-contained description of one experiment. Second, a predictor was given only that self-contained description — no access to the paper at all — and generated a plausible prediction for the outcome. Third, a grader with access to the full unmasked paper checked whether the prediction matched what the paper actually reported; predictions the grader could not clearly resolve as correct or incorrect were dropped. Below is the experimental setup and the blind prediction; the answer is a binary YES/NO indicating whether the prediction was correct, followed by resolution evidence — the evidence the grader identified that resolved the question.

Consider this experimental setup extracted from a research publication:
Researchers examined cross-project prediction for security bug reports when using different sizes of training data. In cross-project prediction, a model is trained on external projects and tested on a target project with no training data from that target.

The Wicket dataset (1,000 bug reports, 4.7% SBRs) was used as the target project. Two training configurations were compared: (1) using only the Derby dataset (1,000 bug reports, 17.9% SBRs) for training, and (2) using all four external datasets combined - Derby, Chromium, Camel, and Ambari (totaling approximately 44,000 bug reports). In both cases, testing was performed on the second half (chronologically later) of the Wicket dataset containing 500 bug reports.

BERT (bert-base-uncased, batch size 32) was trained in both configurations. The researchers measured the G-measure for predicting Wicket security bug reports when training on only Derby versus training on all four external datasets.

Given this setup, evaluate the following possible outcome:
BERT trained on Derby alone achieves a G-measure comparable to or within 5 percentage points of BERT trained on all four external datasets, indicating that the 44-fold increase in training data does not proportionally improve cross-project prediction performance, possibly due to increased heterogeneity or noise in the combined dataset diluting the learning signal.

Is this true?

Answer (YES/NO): NO